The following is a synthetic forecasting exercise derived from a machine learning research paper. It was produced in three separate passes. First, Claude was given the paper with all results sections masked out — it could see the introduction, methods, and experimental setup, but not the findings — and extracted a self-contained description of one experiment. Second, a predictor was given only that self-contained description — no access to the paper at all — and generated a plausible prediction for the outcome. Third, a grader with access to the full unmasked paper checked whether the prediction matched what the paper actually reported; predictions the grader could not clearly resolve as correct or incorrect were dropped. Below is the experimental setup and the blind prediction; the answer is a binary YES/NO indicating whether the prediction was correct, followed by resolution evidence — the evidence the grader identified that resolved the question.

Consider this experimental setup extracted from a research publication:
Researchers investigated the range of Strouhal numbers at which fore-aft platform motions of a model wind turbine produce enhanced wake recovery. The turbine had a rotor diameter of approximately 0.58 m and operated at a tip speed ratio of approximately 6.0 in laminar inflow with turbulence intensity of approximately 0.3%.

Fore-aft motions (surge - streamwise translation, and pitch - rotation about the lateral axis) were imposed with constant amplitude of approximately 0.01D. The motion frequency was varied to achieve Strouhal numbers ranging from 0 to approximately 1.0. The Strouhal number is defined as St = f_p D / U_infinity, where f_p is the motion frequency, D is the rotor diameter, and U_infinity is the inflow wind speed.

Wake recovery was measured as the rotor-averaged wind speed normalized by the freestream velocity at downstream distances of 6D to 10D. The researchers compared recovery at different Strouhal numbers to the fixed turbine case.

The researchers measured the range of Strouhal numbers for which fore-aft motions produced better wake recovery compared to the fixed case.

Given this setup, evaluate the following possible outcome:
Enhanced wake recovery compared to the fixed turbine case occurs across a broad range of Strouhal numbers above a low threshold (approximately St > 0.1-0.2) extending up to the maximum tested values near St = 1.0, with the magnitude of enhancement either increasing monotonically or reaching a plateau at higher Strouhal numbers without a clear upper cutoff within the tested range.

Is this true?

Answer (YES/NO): NO